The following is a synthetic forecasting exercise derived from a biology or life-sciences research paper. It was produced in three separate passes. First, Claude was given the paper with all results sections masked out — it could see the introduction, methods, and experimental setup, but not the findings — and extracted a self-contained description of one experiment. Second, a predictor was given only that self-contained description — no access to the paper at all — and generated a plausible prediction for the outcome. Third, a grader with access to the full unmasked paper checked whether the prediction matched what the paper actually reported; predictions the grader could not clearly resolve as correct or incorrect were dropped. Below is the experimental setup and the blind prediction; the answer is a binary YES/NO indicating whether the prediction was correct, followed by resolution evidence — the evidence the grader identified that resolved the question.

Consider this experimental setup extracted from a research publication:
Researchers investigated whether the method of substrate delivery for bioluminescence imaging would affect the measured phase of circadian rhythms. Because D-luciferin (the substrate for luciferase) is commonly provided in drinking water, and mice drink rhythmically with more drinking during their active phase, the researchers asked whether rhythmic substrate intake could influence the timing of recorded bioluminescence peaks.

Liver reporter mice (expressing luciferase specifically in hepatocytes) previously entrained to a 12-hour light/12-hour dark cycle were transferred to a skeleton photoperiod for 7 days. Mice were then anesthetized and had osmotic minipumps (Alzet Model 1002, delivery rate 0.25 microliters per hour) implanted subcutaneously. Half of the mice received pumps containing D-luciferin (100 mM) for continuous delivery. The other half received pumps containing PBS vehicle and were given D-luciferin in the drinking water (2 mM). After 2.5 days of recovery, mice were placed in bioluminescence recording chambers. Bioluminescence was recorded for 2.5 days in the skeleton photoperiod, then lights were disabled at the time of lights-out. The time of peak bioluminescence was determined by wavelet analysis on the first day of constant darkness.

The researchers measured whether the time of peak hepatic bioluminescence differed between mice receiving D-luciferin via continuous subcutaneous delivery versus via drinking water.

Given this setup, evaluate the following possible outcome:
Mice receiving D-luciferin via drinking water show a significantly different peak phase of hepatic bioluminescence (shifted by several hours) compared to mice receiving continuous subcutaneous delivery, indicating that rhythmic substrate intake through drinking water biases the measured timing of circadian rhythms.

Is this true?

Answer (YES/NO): NO